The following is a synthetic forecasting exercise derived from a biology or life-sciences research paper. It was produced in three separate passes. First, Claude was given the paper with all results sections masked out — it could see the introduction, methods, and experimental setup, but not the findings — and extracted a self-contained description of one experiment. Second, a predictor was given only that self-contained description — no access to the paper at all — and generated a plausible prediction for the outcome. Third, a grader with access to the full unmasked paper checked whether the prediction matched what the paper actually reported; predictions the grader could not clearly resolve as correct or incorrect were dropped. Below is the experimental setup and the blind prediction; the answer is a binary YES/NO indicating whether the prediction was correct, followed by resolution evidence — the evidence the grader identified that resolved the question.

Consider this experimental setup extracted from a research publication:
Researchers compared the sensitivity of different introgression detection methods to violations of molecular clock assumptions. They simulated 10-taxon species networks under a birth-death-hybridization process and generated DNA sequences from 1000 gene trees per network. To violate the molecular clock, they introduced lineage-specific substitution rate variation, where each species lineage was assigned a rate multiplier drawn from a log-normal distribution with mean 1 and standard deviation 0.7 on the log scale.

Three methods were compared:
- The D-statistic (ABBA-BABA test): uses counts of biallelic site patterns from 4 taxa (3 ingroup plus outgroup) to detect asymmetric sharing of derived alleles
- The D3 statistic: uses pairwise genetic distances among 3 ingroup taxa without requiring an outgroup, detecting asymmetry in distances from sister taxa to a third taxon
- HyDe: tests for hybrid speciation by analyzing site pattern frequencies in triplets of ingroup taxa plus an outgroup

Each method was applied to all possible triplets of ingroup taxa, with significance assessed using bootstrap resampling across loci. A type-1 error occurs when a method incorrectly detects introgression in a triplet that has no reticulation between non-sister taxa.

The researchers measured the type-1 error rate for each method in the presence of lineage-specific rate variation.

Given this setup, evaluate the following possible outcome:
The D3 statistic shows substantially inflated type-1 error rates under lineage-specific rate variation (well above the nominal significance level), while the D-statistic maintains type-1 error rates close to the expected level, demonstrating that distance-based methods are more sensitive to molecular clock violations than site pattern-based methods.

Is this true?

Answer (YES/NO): NO